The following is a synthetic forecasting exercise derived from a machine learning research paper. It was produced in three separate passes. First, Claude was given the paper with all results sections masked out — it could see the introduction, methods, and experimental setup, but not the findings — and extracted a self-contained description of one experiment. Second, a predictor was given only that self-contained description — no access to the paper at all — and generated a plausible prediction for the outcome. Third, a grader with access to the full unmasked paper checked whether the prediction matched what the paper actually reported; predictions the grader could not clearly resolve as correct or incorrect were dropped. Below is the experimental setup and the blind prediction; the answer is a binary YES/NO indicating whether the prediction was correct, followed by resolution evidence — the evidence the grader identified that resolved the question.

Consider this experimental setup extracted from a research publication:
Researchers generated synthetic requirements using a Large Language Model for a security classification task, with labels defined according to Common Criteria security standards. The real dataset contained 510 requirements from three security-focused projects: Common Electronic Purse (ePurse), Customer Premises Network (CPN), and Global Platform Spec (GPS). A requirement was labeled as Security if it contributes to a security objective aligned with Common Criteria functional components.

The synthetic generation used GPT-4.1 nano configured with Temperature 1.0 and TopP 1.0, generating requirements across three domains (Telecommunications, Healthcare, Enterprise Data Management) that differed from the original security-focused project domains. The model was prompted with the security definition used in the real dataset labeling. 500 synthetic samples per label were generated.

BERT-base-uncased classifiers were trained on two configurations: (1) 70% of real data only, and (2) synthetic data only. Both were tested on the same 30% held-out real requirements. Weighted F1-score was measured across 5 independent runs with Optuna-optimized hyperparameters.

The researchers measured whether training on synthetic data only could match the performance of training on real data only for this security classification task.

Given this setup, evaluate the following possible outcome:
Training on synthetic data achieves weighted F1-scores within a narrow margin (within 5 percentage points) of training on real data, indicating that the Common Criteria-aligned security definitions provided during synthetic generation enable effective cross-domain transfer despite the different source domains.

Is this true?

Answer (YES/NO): NO